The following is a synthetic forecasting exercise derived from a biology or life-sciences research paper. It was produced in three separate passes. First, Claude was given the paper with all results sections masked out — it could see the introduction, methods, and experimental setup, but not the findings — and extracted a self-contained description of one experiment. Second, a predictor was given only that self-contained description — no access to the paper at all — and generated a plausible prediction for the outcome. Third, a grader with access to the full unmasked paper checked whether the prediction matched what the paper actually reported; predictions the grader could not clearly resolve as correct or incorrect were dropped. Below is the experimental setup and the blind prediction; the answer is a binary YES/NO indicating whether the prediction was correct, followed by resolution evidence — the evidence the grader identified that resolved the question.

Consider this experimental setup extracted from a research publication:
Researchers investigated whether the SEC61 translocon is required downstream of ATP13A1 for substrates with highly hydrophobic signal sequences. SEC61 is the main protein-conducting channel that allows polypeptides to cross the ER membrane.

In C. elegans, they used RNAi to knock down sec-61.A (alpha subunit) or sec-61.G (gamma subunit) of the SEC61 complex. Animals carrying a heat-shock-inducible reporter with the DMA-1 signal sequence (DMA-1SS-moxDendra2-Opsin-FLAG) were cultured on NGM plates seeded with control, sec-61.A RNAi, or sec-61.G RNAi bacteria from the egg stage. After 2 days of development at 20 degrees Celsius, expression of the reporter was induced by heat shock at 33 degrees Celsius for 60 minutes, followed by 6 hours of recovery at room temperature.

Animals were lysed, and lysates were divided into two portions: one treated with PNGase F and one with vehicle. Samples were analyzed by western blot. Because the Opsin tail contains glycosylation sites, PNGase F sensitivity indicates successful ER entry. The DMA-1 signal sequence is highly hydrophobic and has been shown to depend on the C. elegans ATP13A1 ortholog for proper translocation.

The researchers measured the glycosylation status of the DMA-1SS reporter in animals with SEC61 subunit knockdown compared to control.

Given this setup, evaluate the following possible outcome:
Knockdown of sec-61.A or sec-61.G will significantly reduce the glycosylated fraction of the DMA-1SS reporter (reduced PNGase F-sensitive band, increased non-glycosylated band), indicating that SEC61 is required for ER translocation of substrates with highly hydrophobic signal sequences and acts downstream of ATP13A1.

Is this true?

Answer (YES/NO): YES